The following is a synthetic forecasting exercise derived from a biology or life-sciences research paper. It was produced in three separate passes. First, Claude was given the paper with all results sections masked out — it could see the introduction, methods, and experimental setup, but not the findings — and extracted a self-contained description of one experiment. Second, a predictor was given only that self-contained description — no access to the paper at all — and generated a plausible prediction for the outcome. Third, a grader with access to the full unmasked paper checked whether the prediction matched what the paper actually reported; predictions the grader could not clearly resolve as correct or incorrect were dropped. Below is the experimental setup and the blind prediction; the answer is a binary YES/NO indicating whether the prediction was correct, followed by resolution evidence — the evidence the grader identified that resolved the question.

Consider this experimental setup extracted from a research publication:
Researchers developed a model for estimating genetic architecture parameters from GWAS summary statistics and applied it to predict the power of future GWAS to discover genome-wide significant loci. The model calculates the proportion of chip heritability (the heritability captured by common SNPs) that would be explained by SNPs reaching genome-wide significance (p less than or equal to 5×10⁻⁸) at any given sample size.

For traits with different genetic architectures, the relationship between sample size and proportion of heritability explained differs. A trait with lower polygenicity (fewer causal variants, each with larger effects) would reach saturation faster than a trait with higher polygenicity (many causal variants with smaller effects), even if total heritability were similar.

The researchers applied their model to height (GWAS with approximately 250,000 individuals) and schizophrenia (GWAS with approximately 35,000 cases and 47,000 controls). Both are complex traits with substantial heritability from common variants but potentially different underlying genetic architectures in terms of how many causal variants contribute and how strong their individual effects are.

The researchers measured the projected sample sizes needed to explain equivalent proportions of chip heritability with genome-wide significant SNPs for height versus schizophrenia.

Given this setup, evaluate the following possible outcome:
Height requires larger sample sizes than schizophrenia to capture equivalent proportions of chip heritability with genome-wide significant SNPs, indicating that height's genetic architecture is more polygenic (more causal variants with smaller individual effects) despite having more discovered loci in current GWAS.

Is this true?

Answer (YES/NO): NO